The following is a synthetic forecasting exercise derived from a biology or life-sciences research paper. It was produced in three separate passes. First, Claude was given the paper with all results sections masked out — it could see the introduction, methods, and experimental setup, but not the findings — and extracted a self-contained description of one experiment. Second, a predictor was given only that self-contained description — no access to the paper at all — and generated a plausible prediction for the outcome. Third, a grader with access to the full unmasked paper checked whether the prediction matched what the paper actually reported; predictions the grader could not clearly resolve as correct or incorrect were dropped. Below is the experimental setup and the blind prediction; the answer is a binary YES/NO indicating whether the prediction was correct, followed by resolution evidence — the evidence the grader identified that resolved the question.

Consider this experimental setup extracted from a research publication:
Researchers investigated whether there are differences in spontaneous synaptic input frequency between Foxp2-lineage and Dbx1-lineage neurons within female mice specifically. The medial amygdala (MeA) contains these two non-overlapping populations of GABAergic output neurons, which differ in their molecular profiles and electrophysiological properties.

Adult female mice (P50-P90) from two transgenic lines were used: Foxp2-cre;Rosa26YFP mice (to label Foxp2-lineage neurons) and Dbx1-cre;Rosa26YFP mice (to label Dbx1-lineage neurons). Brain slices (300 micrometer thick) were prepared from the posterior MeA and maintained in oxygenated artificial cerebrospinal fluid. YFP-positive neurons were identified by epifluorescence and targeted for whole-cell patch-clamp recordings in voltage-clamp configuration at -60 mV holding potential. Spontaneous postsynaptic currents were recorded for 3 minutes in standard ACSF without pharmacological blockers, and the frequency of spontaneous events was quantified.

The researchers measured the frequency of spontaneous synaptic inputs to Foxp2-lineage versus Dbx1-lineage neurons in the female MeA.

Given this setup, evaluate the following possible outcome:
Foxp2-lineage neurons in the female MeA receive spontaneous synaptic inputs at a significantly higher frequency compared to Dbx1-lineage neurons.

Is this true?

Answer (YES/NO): NO